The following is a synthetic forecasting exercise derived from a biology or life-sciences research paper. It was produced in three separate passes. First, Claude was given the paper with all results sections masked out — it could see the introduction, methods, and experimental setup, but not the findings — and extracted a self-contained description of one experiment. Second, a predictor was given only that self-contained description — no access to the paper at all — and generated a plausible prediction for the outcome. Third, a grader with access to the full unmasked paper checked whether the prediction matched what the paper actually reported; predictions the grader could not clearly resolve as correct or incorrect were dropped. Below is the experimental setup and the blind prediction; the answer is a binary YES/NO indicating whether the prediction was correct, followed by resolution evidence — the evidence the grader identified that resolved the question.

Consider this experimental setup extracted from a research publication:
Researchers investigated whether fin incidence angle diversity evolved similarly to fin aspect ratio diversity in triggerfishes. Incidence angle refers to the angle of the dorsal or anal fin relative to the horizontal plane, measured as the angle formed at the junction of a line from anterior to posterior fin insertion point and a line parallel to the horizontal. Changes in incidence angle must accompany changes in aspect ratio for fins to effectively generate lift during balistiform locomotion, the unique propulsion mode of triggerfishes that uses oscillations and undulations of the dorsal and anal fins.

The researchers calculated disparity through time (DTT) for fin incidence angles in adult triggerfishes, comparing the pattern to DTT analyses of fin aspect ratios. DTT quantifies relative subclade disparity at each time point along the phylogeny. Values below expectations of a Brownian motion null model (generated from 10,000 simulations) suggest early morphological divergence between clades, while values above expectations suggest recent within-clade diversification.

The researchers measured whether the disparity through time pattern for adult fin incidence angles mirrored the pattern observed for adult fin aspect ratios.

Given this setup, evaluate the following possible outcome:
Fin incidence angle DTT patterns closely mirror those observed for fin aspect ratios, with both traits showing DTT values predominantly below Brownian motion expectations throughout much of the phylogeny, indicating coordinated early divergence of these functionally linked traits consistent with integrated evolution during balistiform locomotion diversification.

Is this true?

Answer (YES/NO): NO